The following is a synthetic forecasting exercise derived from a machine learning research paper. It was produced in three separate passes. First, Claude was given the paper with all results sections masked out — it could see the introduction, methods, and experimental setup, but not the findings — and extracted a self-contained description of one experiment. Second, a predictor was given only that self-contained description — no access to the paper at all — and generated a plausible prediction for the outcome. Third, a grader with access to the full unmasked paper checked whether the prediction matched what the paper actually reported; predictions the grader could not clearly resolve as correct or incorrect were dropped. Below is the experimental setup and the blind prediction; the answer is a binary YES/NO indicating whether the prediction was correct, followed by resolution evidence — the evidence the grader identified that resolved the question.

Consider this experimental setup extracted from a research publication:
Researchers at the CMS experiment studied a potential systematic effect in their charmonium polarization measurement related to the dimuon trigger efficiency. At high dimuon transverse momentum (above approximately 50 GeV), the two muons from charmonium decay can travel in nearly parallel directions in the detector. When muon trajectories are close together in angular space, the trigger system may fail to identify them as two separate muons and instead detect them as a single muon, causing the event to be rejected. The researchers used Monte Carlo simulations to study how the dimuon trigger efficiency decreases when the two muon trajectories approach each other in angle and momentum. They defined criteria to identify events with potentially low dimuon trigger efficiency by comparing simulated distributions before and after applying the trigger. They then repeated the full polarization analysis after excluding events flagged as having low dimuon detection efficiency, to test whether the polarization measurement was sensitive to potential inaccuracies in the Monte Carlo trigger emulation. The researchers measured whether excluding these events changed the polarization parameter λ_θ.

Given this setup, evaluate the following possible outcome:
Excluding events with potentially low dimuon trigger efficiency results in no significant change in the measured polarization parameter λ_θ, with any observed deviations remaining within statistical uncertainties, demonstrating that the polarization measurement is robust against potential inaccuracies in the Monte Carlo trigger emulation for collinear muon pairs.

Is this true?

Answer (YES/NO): YES